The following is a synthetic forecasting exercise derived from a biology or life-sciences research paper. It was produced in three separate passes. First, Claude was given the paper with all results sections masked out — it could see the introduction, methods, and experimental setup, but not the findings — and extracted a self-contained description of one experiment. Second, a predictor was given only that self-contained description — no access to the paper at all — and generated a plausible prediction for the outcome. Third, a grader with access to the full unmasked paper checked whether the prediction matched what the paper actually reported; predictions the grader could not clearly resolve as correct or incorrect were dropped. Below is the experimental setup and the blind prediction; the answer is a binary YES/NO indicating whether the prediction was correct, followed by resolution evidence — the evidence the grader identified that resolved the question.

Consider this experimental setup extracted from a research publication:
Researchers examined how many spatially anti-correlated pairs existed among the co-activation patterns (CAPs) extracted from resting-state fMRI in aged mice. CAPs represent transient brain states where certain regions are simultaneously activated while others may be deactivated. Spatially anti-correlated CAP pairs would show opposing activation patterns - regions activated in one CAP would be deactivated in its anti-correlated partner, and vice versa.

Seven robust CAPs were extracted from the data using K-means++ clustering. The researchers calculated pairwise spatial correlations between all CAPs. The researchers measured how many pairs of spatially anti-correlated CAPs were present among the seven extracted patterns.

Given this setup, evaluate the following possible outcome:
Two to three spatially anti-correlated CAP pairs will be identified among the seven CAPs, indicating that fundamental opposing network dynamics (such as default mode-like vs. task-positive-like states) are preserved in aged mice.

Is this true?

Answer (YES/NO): YES